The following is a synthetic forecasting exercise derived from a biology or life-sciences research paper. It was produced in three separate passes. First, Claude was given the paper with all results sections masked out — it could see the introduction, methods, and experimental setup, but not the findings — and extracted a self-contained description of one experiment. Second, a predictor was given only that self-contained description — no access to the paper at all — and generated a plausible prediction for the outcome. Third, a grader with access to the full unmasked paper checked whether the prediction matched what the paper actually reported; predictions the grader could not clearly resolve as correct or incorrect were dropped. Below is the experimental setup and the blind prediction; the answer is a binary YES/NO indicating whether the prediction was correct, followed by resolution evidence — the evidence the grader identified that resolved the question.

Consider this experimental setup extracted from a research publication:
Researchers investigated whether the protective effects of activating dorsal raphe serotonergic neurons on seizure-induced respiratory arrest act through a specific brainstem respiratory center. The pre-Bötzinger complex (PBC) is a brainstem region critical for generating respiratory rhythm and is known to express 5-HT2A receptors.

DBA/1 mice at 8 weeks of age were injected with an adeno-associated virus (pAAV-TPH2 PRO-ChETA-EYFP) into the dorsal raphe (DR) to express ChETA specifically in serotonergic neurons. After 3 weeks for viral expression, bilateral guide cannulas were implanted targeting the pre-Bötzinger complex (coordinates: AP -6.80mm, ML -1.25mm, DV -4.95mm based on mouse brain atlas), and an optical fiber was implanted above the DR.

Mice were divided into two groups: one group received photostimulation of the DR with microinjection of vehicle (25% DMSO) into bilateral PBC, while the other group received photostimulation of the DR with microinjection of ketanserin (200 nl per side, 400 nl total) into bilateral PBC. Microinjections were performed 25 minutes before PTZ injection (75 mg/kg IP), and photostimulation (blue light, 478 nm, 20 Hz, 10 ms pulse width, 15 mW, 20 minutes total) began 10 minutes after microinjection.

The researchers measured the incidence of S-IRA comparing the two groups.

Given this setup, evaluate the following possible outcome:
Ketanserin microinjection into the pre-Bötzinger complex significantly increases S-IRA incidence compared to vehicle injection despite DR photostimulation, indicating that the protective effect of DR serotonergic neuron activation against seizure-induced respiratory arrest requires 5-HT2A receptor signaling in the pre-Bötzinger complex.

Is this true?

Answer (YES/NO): YES